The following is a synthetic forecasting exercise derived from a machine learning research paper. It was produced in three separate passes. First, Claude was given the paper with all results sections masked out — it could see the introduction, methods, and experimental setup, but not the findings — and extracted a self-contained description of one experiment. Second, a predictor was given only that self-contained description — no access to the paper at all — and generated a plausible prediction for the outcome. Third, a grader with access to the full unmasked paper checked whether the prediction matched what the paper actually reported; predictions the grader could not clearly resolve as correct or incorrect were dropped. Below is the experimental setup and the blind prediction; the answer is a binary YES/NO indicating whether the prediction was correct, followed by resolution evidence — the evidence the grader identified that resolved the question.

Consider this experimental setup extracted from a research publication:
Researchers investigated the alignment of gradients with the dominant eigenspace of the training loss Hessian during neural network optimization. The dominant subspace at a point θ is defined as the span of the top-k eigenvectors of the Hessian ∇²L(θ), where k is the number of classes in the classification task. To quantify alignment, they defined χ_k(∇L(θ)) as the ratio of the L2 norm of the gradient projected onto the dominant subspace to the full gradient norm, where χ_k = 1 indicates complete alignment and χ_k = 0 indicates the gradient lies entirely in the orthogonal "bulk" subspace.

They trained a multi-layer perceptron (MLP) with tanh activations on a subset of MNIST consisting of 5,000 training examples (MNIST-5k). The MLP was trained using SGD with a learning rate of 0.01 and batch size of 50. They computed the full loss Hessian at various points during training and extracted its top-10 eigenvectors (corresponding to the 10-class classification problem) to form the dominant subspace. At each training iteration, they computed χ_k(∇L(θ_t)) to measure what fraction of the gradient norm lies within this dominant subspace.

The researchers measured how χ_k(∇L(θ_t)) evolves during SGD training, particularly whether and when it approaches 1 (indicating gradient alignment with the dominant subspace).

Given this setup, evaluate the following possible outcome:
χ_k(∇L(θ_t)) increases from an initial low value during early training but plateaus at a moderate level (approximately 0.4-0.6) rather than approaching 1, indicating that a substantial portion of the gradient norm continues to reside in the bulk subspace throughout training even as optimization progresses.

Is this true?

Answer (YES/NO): NO